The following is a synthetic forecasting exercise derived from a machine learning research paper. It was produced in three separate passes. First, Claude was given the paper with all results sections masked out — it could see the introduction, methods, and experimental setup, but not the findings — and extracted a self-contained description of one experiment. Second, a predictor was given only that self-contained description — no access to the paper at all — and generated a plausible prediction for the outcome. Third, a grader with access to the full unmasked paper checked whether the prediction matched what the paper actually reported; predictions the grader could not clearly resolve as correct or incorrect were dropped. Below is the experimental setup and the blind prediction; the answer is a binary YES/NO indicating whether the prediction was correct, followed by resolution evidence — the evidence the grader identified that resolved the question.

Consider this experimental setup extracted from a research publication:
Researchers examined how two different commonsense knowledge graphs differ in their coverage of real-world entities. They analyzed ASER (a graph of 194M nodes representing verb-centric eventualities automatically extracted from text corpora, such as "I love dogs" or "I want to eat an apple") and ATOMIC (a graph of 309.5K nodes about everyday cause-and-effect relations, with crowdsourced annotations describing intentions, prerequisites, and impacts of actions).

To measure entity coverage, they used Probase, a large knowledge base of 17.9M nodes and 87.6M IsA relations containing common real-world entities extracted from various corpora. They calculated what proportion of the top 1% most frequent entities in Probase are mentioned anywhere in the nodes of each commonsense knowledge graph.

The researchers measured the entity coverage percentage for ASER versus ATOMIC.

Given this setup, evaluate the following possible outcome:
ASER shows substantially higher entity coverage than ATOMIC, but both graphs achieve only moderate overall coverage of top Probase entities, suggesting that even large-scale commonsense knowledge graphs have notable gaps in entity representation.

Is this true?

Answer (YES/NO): NO